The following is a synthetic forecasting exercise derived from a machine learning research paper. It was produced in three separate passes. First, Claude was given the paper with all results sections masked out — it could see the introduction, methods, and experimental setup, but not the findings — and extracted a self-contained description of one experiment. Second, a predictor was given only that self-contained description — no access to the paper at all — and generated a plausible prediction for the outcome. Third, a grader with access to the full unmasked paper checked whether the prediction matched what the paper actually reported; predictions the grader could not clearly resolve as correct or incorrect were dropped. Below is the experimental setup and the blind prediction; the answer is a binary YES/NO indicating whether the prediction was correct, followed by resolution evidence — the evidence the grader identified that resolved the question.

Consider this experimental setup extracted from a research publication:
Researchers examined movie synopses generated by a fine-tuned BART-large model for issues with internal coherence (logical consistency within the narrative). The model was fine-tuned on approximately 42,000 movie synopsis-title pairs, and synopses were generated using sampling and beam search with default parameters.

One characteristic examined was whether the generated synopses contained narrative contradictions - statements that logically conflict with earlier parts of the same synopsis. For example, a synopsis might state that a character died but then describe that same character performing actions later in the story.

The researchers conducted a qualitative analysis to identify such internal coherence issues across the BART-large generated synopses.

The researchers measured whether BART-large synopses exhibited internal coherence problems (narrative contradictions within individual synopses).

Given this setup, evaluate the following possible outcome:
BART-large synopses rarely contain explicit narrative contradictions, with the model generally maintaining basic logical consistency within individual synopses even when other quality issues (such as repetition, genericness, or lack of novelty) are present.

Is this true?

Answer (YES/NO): NO